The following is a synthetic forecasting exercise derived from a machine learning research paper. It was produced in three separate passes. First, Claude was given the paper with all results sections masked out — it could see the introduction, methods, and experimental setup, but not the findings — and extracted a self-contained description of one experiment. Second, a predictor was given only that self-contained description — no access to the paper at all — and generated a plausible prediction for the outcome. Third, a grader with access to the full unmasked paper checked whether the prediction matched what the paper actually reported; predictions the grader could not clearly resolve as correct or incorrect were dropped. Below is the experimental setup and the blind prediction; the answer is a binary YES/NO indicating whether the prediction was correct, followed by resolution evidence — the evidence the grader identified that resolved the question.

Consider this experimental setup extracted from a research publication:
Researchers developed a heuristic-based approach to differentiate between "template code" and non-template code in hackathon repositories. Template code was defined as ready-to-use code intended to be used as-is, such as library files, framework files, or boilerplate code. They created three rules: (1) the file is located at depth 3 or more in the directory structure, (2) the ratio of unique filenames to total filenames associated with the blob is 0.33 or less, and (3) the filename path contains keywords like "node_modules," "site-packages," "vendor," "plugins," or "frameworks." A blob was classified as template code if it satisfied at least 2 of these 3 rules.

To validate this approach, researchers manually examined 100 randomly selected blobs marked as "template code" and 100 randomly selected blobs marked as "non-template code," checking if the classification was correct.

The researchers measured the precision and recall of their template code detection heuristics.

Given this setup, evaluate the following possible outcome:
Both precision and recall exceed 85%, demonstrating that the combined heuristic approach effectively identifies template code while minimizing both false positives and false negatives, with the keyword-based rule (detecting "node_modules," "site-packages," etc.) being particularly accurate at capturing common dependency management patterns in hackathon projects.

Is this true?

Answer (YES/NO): NO